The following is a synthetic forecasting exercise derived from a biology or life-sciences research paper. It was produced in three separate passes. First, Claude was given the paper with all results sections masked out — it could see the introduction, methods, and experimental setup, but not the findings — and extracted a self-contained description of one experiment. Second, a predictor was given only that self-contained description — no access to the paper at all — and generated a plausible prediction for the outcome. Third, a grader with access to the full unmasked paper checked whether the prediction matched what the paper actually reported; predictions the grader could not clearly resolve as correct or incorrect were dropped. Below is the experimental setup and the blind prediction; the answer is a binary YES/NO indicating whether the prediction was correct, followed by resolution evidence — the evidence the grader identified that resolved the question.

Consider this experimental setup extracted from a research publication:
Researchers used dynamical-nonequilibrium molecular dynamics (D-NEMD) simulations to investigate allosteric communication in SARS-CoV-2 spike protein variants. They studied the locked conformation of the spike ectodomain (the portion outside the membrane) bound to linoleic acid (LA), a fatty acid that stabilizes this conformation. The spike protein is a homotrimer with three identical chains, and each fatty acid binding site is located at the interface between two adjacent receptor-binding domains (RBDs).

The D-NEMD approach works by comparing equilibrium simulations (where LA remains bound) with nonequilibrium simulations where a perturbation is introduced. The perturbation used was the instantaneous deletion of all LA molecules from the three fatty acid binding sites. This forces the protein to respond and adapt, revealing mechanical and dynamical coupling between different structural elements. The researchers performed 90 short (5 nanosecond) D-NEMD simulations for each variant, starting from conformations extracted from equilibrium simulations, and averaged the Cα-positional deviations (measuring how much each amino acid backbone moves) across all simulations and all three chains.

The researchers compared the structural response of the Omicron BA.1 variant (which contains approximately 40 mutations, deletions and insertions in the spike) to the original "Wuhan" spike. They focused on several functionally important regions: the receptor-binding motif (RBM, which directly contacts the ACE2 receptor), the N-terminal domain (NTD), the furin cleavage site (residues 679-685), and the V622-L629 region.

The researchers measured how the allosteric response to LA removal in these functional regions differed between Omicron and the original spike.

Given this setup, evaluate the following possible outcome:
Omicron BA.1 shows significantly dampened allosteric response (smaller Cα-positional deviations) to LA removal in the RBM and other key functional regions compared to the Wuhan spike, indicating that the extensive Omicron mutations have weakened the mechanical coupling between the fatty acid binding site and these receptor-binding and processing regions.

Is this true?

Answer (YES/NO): NO